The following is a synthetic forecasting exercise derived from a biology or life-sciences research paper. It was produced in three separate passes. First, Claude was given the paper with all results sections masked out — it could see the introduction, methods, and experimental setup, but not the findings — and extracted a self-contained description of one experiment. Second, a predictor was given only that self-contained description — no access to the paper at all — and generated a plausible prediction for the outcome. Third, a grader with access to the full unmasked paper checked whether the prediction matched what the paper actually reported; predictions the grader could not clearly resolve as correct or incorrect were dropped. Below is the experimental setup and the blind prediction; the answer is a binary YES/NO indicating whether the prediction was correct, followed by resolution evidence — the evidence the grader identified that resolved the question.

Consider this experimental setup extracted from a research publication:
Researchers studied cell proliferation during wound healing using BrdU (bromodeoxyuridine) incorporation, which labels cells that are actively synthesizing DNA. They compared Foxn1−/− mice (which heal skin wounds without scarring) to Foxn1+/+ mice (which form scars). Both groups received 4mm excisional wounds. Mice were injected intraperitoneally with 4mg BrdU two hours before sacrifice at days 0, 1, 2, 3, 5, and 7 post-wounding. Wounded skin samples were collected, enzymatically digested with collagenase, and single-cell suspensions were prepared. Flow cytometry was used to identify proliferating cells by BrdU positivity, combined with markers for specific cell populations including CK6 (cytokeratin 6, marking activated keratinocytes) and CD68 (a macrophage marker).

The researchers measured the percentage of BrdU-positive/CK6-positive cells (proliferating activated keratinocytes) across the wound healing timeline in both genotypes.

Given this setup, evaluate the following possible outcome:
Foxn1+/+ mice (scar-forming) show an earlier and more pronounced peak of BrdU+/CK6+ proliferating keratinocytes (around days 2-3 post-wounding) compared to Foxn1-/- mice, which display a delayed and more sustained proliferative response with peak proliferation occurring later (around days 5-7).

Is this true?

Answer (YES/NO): NO